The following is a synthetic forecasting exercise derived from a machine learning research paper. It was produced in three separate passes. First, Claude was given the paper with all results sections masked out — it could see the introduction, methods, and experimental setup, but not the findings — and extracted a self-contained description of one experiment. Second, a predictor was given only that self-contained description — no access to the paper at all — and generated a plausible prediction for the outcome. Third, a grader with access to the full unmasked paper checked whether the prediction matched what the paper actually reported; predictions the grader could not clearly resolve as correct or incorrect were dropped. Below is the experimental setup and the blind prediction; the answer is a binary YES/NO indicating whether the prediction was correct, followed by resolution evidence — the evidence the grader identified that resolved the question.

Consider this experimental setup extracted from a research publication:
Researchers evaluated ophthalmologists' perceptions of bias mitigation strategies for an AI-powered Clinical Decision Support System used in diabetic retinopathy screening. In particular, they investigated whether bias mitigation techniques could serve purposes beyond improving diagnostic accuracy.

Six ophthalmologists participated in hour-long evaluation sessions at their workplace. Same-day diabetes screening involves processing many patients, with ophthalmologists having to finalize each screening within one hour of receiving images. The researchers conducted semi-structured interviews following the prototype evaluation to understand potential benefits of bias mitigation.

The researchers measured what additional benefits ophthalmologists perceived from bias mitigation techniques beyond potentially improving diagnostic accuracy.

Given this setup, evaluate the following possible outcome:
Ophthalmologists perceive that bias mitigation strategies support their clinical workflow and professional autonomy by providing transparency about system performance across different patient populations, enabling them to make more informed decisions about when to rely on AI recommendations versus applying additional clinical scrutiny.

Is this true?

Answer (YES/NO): NO